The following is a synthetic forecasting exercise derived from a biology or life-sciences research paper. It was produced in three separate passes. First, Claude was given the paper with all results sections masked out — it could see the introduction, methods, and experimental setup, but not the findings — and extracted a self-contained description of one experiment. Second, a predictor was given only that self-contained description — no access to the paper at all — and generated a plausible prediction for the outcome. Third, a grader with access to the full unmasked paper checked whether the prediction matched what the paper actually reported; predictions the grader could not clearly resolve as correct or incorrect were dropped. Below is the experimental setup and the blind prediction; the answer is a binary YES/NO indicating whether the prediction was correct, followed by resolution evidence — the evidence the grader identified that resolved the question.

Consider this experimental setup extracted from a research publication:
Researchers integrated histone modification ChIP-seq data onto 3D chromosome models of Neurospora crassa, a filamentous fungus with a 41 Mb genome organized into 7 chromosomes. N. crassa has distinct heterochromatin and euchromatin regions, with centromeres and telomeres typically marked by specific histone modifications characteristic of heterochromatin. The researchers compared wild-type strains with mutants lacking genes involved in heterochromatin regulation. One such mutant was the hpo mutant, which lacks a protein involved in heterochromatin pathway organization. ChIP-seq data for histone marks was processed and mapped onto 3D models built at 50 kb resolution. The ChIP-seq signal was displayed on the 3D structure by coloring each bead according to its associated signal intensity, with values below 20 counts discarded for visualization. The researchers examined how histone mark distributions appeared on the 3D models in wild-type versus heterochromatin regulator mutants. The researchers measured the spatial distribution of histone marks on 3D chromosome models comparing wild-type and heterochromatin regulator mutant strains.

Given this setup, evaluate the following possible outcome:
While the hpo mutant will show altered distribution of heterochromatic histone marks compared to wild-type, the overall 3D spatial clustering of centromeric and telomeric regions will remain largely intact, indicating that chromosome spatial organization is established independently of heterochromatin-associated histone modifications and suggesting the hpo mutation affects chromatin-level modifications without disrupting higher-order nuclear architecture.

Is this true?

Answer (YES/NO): YES